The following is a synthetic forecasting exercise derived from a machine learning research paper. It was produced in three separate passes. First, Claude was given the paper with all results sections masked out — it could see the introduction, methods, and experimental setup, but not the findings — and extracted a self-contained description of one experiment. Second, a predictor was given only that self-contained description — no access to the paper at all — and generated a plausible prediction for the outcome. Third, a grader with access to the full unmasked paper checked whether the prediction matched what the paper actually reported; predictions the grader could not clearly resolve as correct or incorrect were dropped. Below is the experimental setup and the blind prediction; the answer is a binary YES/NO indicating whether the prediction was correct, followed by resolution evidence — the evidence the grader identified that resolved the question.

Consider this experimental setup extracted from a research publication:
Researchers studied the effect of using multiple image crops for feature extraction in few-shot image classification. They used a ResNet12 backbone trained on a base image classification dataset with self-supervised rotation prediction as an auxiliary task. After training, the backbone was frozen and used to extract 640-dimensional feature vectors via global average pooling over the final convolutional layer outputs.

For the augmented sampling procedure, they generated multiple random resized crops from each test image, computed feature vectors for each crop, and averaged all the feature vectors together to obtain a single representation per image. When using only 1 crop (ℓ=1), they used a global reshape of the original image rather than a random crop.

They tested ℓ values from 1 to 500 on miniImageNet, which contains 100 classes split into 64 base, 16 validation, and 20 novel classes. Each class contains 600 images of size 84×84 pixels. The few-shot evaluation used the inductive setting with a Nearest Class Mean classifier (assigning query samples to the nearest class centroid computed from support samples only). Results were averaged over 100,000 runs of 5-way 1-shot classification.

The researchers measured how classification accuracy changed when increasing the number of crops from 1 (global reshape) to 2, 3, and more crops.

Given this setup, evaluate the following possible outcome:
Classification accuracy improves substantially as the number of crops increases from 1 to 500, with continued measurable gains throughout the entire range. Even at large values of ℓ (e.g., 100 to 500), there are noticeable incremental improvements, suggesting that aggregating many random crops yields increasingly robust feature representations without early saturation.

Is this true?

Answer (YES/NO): NO